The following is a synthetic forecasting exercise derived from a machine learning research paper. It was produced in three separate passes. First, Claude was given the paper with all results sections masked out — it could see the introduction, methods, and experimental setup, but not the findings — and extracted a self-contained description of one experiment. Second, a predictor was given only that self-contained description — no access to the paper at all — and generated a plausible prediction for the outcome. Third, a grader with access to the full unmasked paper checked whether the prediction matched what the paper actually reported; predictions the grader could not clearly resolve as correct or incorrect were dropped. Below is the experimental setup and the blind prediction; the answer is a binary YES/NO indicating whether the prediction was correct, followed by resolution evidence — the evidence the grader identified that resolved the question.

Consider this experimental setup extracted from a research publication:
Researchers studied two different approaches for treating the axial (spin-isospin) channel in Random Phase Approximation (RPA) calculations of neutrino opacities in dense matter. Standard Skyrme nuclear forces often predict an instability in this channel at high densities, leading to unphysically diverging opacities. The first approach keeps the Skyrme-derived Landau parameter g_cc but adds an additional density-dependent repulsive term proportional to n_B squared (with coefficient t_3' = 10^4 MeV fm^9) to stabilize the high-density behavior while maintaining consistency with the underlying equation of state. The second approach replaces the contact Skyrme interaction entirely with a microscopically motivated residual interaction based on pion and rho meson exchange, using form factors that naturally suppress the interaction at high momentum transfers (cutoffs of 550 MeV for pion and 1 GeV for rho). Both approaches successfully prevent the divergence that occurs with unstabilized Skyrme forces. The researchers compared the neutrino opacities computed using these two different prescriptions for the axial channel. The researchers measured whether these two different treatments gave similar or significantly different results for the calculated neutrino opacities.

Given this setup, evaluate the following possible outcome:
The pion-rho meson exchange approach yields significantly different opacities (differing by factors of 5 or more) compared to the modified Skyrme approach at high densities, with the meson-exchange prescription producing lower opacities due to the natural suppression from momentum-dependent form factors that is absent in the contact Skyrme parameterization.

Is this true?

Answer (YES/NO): NO